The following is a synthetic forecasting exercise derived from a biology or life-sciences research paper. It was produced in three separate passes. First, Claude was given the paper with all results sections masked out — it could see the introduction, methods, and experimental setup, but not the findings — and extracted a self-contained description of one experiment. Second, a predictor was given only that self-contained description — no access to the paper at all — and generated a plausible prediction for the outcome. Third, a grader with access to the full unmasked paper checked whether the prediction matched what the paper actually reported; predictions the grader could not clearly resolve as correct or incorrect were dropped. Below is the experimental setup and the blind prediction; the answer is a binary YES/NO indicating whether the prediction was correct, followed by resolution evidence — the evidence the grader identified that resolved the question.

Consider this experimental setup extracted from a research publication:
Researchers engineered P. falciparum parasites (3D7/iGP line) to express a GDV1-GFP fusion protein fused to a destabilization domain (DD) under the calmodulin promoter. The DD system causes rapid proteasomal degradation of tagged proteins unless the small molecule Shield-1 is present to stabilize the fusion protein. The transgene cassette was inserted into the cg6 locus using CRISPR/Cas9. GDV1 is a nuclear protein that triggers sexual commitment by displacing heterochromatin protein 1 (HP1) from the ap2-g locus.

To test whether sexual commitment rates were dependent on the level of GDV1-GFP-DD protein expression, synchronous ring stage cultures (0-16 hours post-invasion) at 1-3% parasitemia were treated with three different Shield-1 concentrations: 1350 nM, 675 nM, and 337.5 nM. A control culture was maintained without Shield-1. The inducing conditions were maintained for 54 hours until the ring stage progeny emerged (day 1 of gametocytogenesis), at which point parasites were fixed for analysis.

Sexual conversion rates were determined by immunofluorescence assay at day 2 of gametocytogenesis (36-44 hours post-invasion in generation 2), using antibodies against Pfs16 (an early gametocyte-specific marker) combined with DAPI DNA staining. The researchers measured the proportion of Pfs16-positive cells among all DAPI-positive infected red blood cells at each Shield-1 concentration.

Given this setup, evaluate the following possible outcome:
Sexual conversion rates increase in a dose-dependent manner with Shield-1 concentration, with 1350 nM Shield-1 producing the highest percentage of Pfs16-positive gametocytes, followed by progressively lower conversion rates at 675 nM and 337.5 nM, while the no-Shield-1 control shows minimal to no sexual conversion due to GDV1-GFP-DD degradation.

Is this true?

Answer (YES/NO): NO